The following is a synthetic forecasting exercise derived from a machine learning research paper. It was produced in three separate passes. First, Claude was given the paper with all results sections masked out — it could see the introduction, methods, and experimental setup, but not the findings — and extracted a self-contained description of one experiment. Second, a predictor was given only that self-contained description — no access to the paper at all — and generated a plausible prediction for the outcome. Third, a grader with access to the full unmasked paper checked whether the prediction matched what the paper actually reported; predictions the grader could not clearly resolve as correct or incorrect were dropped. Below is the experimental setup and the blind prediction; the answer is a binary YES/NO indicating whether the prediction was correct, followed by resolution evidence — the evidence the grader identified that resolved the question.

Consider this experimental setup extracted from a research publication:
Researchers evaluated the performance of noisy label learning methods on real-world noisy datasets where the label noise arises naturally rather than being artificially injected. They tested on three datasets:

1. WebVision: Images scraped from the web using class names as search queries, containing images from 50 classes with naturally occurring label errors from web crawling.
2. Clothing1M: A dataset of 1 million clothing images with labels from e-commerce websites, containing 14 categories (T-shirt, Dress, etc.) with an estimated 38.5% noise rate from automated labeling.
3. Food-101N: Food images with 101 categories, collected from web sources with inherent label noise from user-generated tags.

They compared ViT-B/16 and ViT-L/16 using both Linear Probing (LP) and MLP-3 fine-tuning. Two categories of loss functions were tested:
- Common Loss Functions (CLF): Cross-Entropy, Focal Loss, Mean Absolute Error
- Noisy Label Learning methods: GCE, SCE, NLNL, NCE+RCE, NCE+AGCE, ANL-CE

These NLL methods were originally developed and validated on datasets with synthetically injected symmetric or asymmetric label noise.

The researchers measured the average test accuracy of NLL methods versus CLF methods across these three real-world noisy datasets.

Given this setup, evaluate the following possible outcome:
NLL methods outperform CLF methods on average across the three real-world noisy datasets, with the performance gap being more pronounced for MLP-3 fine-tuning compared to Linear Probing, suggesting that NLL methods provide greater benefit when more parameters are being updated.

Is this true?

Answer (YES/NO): NO